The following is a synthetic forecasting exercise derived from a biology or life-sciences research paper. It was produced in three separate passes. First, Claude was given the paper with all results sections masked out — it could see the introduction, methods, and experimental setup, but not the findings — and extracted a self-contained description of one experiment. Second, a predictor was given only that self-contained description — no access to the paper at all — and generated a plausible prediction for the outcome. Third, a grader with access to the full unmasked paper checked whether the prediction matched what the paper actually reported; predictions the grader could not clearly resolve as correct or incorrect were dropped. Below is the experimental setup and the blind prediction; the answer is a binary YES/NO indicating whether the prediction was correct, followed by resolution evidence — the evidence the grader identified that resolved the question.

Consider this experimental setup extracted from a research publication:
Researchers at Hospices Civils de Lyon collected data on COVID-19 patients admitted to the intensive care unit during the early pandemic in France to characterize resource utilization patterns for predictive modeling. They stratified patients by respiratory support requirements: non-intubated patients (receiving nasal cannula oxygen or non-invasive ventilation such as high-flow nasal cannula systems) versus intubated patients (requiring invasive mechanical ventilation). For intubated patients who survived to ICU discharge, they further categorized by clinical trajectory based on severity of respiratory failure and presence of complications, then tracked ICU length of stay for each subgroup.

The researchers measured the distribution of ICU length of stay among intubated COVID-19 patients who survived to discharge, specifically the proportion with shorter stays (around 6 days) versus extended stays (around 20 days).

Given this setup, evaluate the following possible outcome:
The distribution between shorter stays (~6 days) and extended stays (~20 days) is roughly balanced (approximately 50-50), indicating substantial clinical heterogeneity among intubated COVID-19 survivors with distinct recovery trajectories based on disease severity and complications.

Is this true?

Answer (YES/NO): YES